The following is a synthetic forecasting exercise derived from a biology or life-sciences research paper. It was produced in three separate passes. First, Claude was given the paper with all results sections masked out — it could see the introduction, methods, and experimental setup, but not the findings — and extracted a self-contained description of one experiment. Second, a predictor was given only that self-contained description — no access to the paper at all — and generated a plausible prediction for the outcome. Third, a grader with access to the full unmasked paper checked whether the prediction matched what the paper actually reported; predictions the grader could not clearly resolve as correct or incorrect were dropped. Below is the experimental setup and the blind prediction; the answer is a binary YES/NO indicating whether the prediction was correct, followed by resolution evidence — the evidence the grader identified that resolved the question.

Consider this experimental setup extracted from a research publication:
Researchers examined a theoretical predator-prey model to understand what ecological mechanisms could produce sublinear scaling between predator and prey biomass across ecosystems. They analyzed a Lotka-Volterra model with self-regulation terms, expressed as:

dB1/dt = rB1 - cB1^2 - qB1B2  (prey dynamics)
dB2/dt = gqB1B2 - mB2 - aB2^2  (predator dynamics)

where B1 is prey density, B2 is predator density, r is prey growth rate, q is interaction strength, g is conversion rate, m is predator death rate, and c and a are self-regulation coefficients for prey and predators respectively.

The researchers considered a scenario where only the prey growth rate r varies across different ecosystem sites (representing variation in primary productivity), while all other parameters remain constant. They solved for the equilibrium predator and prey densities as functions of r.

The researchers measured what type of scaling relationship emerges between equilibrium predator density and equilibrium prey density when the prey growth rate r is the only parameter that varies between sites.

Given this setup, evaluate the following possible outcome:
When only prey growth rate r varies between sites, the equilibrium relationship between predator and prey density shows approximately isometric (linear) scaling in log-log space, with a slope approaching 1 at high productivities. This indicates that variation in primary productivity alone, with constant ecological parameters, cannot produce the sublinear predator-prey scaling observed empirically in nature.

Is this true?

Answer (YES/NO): YES